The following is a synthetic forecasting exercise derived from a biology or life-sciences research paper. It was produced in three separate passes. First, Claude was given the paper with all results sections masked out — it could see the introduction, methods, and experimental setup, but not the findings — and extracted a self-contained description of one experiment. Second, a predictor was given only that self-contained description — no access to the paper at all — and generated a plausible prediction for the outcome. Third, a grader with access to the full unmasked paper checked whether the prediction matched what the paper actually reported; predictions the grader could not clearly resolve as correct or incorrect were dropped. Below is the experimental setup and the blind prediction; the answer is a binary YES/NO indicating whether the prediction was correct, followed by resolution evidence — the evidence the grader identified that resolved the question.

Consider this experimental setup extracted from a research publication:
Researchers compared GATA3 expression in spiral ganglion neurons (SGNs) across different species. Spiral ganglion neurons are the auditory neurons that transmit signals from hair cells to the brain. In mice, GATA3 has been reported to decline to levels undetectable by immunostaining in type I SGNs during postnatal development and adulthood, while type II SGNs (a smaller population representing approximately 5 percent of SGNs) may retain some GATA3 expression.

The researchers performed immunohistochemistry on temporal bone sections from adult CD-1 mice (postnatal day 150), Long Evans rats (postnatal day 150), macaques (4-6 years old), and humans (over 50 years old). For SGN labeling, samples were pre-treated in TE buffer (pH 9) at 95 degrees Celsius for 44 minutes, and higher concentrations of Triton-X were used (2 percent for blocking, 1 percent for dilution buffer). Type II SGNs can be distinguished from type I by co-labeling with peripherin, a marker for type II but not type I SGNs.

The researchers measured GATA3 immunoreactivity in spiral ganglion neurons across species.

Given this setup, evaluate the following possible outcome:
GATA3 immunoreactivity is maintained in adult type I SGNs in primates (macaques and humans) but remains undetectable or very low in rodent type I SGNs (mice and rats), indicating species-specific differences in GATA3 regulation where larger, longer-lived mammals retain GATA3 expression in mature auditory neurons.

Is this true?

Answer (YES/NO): NO